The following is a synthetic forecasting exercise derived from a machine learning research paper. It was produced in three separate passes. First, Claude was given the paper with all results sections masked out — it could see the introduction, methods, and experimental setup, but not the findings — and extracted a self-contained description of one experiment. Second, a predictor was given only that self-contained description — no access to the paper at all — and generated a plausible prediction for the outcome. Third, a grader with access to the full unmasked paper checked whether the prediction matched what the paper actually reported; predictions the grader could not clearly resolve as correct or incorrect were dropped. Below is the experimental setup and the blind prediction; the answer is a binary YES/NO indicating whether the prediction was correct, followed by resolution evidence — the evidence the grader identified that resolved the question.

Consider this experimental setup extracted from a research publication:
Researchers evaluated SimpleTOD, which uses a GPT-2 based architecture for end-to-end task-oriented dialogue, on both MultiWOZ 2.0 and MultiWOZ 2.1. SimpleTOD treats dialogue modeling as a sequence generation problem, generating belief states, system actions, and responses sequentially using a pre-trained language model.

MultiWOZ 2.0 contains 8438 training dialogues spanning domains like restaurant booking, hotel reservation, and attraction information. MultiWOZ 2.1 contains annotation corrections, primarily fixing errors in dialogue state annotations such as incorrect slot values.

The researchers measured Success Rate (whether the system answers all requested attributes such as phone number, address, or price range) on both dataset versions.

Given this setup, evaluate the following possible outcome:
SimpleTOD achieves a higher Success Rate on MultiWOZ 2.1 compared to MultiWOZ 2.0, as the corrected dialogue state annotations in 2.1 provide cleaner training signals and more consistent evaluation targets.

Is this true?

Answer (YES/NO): YES